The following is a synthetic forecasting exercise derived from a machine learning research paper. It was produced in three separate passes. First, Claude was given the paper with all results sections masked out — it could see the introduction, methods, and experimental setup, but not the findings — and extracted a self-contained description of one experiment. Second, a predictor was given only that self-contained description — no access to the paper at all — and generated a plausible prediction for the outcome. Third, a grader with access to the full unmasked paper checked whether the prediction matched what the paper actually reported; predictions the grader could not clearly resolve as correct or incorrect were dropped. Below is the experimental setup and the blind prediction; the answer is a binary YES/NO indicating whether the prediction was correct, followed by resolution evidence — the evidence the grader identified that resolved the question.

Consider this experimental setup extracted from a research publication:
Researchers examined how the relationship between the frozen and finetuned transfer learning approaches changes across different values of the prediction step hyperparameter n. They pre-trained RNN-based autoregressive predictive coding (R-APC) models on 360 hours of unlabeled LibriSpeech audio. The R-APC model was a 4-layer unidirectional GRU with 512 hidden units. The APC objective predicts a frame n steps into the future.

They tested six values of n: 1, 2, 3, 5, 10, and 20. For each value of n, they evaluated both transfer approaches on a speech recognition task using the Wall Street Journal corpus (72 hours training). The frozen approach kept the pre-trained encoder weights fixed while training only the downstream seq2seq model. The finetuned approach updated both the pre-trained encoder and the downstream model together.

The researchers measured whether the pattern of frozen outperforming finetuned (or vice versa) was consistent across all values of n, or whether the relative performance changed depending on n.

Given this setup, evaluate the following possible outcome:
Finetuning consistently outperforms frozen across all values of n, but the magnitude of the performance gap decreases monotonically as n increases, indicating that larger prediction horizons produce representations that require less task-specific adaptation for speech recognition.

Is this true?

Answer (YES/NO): NO